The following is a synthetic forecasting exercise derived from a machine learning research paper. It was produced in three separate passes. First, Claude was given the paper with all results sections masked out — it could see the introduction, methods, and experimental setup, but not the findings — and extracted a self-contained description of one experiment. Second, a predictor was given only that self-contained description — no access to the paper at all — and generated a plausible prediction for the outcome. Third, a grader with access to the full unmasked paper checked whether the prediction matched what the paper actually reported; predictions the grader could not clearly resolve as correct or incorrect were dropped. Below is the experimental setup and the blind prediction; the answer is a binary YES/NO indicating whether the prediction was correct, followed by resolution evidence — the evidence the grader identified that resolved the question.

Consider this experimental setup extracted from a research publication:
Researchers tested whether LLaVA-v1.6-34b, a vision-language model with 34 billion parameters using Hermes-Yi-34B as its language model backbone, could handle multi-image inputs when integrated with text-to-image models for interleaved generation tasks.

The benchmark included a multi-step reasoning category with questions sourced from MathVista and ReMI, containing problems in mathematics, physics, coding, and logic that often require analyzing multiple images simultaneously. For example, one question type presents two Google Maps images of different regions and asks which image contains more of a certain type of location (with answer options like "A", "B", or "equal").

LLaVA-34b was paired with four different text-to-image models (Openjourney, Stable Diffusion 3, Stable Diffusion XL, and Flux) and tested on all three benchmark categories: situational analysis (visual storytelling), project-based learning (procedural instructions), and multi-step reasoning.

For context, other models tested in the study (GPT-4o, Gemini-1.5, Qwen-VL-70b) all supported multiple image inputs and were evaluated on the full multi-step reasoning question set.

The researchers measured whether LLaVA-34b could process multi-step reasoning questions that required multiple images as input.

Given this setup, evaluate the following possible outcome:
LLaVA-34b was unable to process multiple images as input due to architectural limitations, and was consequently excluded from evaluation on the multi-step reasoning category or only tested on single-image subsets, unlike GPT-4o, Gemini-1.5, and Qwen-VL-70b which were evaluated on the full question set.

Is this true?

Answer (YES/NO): YES